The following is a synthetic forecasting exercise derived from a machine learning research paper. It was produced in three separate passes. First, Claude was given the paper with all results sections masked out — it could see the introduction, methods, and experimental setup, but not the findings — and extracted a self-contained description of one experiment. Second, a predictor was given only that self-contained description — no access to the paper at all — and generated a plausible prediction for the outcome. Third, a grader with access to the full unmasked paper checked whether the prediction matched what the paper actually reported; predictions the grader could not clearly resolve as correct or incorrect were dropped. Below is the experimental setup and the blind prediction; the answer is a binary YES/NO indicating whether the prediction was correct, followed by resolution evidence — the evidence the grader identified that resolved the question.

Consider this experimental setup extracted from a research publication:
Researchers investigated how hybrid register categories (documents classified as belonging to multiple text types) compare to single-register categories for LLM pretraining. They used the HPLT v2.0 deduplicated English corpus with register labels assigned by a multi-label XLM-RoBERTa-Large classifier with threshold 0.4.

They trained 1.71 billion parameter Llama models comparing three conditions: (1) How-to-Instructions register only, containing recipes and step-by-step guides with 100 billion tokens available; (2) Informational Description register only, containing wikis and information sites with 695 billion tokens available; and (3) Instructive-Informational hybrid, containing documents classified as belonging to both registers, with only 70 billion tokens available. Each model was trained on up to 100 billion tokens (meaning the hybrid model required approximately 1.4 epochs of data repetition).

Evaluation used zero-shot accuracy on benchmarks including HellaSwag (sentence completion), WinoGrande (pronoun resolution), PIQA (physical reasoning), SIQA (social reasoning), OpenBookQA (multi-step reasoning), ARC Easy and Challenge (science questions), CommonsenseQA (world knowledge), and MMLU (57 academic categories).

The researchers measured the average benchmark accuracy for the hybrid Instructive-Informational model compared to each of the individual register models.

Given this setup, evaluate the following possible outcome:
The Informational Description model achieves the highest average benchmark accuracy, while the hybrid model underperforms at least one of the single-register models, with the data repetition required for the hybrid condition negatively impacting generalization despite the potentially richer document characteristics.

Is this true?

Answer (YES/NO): NO